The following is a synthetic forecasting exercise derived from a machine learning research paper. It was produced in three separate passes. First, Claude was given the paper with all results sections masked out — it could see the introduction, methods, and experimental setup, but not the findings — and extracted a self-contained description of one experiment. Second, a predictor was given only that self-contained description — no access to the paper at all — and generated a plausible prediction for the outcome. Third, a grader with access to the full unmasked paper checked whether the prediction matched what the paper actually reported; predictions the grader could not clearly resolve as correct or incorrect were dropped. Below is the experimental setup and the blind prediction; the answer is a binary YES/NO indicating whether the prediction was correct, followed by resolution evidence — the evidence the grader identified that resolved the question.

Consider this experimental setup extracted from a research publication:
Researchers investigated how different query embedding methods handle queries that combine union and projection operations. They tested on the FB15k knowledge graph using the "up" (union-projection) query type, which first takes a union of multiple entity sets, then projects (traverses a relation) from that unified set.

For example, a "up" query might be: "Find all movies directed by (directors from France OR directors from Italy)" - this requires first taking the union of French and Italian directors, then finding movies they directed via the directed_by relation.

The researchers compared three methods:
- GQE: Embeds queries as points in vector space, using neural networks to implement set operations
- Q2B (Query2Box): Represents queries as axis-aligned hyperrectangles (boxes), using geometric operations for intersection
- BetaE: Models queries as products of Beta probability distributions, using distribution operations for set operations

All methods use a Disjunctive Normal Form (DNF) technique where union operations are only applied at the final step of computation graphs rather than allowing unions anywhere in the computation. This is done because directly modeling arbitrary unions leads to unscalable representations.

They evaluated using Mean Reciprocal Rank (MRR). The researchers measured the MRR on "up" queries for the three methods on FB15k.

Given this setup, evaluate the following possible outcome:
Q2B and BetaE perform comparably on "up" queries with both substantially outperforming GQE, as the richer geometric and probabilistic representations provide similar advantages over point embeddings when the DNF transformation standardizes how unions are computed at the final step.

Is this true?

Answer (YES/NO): NO